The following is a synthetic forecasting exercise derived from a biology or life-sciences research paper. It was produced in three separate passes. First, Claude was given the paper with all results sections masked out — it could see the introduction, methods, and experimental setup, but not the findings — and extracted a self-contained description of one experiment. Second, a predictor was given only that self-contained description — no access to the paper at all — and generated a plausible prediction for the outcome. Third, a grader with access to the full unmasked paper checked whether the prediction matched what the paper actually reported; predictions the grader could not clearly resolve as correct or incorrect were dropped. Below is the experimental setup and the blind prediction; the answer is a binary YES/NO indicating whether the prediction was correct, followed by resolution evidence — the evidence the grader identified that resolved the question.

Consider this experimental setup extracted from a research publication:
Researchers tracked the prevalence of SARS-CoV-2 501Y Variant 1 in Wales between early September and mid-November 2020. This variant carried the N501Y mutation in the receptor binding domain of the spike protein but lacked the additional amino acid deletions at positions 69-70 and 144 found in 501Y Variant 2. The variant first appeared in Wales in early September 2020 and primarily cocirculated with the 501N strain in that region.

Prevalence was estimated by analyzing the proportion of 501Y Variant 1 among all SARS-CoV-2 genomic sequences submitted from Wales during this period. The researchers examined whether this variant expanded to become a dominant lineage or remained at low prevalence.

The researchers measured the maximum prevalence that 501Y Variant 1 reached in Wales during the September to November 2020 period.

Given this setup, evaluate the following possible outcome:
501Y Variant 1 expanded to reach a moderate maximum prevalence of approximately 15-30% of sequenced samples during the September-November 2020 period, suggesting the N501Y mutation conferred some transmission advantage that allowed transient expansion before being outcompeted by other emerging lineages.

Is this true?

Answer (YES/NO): NO